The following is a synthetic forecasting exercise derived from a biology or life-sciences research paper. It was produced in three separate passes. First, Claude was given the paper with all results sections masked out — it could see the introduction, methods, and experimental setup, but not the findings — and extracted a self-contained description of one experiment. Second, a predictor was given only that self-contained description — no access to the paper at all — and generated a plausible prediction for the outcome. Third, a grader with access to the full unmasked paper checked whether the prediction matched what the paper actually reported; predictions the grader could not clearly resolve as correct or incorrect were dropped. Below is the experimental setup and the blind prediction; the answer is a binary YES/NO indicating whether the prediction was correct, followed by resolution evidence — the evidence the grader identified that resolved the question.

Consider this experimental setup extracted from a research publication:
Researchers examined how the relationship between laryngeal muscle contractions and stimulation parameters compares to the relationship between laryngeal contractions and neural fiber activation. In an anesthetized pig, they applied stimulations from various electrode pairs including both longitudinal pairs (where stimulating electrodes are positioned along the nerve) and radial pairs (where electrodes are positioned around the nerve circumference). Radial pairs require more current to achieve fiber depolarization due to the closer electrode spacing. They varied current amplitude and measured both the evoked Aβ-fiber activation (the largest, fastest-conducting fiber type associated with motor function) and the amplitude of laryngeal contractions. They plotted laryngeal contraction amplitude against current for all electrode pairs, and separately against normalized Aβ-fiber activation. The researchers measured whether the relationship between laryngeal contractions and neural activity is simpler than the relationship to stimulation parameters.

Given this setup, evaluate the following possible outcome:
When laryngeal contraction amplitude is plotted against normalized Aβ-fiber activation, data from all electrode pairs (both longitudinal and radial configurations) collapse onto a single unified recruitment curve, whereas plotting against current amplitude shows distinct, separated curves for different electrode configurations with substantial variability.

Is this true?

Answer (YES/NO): YES